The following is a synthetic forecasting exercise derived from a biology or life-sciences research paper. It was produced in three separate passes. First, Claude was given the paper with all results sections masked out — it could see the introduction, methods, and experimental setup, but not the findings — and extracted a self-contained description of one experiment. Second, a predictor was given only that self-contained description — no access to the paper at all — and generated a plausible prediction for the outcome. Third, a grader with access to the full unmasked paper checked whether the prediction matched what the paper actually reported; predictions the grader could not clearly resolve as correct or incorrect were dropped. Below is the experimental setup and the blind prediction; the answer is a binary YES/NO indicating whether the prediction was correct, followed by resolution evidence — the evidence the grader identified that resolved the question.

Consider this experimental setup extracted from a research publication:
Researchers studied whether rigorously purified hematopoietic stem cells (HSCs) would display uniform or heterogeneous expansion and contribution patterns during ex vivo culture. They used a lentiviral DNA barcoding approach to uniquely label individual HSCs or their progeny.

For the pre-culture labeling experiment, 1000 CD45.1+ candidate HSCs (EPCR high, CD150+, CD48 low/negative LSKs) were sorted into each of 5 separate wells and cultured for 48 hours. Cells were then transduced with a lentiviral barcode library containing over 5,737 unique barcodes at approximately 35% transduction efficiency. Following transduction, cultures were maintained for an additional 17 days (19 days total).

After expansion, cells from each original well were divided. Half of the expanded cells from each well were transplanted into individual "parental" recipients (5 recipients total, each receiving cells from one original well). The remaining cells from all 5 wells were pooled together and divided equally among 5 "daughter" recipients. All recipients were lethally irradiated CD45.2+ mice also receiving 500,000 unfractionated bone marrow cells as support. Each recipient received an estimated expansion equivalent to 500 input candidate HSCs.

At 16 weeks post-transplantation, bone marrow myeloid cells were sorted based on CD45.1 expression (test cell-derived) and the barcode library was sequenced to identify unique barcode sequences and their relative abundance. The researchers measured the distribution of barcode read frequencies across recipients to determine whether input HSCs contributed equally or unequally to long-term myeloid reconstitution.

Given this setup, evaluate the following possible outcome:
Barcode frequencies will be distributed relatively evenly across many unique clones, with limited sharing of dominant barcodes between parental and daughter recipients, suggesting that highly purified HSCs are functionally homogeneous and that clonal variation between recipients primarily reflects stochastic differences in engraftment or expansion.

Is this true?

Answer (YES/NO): NO